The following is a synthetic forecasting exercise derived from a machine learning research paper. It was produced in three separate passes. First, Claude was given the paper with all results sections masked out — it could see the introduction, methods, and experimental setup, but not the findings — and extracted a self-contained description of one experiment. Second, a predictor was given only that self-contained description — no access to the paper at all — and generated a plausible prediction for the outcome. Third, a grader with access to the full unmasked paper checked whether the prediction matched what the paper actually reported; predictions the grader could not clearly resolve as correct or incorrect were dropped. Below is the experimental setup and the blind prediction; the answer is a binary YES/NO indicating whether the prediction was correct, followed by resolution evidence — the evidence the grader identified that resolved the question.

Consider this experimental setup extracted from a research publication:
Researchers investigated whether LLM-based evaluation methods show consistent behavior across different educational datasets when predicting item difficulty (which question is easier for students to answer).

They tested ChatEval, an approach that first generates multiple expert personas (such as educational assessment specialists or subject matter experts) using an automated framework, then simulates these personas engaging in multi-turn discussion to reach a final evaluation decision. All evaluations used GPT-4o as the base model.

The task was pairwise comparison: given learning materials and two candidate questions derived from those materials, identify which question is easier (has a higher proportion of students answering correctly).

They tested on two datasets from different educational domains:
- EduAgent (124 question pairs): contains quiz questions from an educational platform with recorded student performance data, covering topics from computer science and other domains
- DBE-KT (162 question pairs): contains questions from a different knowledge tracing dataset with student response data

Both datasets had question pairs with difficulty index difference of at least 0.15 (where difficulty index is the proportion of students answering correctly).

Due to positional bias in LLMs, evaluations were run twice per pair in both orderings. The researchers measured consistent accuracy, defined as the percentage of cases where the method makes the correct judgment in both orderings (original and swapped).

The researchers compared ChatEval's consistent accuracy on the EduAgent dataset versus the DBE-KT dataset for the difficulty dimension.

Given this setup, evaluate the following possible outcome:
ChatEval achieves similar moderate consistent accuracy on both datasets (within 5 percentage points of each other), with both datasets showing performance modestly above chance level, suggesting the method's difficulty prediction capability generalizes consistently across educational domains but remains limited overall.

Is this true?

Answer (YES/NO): NO